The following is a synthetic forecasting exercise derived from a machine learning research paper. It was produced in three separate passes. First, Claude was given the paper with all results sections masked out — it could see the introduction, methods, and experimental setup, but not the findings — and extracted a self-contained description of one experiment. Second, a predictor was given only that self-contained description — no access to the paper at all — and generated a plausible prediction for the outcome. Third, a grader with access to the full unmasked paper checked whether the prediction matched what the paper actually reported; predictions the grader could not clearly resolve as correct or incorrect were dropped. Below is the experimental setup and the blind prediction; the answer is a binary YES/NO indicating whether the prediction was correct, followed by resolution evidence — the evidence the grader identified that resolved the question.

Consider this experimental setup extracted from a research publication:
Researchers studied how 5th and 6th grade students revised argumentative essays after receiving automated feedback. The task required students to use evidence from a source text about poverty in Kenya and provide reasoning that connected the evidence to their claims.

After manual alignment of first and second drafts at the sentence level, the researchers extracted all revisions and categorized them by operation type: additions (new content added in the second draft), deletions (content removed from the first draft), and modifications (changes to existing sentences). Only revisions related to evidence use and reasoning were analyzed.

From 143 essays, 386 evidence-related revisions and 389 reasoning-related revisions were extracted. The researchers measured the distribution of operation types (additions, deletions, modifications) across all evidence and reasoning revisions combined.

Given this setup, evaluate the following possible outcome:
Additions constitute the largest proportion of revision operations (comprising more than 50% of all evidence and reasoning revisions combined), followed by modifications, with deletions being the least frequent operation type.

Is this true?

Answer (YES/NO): NO